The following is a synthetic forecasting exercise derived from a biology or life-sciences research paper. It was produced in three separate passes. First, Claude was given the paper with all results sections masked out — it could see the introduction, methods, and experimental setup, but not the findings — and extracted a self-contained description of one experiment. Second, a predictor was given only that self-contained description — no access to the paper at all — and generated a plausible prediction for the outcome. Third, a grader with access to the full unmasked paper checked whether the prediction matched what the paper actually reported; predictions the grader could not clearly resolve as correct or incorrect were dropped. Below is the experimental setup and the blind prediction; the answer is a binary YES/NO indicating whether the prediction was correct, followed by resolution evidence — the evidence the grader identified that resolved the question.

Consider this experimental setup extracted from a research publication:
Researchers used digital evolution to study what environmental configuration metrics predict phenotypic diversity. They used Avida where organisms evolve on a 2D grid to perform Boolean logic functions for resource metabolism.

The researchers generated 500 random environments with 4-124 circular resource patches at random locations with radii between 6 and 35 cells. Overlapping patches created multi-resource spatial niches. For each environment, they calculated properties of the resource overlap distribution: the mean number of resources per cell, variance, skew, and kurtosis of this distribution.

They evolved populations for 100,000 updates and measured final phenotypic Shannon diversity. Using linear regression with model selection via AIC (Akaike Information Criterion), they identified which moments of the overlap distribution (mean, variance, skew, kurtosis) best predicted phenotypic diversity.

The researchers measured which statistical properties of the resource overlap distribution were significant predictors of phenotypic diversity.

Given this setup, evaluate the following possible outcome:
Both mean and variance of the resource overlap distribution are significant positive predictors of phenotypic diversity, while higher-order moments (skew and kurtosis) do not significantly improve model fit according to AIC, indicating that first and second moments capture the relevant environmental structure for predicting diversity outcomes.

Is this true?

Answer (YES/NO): NO